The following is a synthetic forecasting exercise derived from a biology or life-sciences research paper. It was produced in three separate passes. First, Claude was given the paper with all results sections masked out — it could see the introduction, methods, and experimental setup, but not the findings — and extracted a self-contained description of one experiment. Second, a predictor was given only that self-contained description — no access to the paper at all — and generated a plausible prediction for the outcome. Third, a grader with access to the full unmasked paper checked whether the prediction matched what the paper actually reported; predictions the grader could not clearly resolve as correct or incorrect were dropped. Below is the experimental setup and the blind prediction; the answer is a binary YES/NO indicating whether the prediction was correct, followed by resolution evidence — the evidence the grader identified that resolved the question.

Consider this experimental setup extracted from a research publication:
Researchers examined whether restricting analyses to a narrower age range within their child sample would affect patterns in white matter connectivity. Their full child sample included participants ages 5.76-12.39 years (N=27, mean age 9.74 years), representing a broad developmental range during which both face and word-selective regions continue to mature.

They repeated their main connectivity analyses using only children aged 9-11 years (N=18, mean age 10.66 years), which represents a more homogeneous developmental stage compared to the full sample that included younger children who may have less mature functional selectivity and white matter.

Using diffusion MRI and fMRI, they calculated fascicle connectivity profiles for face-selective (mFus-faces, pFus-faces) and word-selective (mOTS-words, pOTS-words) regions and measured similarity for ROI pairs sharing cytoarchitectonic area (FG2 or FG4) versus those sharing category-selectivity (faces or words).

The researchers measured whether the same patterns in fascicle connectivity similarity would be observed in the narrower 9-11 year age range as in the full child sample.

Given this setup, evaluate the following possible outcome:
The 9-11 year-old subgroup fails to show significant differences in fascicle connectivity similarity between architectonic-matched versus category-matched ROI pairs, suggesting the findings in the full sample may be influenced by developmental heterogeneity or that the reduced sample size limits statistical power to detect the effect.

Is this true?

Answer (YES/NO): NO